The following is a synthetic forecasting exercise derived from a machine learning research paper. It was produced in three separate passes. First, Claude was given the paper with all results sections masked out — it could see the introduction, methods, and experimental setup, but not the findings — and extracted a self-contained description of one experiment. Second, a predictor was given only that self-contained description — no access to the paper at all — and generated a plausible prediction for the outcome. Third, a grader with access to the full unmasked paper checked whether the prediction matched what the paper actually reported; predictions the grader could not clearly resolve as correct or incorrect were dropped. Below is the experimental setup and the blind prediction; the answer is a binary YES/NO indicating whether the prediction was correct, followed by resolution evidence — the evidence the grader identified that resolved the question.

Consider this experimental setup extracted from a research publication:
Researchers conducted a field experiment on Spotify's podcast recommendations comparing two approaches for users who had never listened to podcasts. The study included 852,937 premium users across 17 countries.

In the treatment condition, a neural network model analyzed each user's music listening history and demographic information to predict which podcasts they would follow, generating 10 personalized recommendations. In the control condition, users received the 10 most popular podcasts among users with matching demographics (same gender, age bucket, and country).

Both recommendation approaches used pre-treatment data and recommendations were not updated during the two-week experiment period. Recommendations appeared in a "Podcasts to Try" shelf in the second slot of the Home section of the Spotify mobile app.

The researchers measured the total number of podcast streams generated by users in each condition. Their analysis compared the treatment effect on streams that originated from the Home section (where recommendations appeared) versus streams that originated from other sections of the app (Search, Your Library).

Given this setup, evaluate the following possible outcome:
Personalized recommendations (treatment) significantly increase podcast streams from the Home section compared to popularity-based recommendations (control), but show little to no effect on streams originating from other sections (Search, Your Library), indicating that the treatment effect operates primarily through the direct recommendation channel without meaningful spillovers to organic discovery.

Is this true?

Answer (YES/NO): NO